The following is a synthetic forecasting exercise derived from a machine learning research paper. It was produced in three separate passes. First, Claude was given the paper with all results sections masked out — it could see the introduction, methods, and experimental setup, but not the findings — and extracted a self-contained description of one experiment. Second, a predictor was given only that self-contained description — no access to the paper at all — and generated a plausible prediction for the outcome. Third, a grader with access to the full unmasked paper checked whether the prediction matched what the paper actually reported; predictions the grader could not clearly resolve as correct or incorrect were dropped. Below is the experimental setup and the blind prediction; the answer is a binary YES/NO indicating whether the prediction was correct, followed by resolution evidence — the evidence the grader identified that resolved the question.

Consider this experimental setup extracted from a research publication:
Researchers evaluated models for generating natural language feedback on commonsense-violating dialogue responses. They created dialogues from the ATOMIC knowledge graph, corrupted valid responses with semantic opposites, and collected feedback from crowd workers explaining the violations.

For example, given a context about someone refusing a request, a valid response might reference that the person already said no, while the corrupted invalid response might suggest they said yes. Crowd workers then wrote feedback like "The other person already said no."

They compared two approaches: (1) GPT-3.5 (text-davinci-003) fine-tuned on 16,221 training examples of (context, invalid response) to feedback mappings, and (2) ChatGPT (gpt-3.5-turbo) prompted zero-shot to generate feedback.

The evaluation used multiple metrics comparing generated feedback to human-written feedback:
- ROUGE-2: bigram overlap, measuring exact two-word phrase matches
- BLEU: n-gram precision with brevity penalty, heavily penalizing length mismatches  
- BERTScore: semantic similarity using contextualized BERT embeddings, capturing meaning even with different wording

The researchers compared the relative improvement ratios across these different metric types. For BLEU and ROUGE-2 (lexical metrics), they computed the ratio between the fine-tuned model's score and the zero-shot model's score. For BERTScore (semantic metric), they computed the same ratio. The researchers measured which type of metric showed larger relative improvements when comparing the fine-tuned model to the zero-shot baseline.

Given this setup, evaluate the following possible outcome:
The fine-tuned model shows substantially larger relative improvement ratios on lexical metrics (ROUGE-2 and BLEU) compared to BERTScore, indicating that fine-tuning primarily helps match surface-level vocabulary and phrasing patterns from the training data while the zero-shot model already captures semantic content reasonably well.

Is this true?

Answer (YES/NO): YES